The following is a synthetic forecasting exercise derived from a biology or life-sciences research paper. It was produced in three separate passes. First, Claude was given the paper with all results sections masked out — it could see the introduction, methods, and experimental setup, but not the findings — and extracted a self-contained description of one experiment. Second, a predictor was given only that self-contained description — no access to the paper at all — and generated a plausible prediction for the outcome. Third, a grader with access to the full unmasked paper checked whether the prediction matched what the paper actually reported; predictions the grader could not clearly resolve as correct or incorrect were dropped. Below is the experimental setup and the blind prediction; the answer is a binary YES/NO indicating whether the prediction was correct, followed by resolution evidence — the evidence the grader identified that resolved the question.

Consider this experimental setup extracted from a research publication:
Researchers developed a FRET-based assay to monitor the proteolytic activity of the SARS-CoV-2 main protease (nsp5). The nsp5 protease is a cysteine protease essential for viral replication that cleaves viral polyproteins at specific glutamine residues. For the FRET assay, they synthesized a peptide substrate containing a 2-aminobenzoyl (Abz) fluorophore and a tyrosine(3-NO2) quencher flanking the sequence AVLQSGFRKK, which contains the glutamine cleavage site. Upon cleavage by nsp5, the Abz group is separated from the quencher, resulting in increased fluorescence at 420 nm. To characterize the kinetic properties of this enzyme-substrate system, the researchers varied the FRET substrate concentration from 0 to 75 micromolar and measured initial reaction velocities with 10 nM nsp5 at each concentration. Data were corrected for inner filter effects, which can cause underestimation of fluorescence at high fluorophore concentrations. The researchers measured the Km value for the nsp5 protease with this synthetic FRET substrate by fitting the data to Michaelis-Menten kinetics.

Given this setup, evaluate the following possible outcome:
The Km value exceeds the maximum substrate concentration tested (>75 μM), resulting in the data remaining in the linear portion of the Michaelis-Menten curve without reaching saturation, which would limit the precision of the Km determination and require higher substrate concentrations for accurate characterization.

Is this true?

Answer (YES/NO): NO